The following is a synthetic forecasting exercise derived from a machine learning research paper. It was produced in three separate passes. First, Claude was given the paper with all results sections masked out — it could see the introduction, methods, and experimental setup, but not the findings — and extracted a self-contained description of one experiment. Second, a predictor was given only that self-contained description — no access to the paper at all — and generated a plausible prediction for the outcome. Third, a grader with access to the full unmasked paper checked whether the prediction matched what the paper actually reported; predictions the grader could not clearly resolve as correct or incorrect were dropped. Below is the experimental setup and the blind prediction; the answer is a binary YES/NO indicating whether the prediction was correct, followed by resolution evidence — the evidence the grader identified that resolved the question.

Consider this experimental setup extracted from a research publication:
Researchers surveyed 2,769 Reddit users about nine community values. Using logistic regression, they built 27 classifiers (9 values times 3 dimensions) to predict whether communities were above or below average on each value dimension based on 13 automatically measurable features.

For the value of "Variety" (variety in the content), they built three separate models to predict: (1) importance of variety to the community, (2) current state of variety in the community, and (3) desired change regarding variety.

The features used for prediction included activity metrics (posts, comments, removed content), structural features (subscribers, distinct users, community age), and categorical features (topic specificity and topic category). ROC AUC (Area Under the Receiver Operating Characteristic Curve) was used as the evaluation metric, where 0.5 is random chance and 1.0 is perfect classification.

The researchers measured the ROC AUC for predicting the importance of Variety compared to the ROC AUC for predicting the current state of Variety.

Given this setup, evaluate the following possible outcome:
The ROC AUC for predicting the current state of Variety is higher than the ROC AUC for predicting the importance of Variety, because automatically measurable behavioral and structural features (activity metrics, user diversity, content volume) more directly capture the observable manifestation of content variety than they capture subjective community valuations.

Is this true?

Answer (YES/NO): NO